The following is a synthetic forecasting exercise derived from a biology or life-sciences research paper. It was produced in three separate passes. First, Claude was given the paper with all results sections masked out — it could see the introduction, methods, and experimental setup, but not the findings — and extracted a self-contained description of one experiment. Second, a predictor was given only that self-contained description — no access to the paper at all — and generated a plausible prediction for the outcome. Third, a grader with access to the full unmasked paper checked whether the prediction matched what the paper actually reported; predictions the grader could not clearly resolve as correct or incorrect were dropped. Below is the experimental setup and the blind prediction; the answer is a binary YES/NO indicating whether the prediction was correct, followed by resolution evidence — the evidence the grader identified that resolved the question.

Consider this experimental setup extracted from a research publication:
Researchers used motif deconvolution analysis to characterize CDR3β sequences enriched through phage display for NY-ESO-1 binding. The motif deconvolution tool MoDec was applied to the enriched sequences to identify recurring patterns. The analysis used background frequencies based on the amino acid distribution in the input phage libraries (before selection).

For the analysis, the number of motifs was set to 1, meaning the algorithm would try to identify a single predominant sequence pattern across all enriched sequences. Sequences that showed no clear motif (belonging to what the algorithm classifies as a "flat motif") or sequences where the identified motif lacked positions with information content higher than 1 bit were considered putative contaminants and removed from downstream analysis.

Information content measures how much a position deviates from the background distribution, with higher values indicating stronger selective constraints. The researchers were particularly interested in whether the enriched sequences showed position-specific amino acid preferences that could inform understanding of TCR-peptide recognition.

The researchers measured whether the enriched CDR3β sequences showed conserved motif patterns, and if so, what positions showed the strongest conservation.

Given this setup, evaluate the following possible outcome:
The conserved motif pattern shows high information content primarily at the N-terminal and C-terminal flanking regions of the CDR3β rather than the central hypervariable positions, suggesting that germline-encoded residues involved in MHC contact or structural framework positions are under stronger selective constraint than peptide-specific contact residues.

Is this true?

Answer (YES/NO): NO